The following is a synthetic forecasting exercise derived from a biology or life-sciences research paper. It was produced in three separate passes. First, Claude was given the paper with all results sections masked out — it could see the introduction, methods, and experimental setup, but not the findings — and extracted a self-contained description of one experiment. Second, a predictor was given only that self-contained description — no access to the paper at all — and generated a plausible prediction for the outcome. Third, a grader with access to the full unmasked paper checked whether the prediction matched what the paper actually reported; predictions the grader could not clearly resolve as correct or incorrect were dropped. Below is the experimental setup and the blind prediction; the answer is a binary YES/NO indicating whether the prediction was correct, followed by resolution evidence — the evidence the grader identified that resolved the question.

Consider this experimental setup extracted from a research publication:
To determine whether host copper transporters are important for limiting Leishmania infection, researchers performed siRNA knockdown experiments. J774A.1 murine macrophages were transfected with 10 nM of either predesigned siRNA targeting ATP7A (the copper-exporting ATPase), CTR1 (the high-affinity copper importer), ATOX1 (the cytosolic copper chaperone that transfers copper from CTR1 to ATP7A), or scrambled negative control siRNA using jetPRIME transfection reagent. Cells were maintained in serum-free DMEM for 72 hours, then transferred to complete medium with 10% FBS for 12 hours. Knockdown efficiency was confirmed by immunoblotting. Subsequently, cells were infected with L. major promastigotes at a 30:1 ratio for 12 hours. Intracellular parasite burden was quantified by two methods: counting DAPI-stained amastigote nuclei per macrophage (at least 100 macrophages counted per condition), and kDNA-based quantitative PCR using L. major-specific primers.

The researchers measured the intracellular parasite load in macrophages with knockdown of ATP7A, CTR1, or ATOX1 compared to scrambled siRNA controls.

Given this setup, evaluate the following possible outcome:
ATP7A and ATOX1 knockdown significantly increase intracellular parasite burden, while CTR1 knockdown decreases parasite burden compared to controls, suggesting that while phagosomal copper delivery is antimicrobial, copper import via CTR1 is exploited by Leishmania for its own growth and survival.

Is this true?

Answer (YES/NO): NO